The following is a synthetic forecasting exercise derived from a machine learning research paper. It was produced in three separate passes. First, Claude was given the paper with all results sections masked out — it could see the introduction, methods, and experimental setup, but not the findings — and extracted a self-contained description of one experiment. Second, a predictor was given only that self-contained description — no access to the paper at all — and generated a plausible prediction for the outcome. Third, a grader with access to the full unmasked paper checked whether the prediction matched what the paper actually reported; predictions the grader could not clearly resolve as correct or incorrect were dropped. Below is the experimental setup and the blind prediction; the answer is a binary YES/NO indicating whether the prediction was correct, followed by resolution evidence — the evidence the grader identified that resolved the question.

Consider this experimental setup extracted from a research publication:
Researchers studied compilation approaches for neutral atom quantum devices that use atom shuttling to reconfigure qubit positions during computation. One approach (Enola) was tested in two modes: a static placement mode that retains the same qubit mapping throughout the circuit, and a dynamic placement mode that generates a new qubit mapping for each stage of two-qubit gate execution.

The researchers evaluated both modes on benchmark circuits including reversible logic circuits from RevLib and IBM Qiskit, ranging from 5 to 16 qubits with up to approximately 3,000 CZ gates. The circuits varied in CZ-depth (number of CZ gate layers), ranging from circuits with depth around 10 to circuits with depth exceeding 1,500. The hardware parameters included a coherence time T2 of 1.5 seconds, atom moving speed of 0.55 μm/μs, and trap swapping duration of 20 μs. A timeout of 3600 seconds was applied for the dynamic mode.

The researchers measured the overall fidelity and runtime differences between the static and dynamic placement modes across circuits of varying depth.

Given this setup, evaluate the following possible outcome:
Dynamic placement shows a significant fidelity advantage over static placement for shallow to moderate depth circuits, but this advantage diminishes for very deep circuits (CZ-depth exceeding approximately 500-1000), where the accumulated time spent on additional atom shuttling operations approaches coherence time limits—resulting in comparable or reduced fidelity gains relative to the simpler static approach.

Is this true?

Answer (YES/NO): NO